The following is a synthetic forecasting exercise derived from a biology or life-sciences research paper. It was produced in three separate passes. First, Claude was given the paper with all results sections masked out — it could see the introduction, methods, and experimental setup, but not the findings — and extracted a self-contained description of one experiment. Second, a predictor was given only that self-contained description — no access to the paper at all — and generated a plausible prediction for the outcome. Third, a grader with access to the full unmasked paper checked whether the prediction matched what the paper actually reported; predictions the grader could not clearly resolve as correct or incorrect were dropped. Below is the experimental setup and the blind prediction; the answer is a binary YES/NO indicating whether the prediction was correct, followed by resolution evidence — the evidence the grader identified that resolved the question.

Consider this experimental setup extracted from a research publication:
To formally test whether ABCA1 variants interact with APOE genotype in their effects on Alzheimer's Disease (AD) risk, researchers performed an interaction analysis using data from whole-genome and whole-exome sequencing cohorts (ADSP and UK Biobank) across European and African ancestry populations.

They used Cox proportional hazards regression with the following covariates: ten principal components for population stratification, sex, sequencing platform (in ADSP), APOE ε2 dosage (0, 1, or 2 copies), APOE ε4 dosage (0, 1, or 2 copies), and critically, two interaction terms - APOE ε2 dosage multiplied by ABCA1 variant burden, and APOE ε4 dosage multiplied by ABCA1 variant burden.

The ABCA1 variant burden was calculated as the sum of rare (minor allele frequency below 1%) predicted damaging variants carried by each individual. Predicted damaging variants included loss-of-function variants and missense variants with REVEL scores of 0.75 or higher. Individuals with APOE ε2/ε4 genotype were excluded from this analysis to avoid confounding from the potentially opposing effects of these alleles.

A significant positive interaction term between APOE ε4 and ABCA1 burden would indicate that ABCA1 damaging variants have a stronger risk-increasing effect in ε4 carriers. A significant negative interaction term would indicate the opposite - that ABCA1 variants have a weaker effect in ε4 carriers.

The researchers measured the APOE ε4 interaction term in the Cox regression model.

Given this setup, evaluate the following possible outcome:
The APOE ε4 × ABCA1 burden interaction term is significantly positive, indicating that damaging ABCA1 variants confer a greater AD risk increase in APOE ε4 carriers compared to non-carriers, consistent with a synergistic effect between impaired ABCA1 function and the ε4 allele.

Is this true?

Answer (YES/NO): NO